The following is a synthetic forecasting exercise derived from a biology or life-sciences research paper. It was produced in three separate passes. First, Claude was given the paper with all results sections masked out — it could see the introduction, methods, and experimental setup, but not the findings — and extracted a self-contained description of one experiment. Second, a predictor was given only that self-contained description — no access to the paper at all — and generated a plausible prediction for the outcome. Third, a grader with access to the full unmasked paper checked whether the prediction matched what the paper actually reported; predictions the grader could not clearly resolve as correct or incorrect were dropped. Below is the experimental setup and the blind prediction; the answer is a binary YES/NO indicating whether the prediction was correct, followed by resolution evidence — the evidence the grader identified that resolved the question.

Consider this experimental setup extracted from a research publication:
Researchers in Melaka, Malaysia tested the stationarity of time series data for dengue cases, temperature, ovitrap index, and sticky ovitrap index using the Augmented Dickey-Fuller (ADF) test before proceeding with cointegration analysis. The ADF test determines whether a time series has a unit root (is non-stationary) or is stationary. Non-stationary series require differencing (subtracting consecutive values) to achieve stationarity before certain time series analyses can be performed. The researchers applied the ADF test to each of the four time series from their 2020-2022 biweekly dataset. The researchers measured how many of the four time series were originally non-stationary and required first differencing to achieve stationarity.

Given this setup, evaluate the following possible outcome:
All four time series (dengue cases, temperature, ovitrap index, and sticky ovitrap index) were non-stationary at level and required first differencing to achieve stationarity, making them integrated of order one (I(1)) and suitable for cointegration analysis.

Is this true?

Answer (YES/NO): NO